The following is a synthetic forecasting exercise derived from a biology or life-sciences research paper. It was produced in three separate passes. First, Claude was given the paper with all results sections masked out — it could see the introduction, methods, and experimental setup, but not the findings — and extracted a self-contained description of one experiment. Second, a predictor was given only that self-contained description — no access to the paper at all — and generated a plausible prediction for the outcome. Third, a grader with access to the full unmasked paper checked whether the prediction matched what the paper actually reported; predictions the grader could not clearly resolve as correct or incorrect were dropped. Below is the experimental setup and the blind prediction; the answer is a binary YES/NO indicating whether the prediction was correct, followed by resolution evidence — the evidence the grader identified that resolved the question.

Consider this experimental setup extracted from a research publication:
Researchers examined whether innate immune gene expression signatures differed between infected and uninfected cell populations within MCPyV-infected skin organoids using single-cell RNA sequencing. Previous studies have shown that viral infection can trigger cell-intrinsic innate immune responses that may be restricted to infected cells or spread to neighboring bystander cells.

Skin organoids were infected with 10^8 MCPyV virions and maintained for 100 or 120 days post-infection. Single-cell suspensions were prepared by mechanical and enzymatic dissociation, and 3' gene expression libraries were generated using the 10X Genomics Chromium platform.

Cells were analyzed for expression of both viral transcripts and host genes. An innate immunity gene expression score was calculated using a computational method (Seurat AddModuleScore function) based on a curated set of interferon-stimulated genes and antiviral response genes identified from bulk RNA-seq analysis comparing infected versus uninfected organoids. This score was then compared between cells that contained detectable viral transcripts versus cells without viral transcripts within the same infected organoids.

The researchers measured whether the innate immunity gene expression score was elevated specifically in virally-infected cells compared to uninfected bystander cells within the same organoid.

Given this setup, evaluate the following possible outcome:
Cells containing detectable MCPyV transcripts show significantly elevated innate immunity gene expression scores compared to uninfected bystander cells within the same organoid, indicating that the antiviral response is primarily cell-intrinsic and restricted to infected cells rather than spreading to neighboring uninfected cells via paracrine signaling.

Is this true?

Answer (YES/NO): NO